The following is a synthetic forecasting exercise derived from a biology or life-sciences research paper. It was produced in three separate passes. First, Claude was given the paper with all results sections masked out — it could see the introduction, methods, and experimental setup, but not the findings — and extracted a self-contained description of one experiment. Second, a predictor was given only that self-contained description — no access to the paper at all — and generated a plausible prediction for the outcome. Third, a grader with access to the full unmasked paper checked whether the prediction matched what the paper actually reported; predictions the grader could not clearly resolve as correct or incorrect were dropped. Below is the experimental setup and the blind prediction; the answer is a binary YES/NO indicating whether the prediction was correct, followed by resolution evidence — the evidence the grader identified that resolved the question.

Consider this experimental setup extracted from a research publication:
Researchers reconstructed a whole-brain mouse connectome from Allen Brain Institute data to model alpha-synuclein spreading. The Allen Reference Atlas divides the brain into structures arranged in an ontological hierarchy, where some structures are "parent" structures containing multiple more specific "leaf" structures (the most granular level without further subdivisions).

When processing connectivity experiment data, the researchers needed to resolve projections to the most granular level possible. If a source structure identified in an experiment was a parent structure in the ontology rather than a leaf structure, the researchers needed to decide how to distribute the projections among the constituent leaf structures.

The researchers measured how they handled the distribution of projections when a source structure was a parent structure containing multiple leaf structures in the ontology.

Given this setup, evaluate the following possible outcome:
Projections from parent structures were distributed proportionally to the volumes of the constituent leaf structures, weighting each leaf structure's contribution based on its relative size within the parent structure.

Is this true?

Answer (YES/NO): NO